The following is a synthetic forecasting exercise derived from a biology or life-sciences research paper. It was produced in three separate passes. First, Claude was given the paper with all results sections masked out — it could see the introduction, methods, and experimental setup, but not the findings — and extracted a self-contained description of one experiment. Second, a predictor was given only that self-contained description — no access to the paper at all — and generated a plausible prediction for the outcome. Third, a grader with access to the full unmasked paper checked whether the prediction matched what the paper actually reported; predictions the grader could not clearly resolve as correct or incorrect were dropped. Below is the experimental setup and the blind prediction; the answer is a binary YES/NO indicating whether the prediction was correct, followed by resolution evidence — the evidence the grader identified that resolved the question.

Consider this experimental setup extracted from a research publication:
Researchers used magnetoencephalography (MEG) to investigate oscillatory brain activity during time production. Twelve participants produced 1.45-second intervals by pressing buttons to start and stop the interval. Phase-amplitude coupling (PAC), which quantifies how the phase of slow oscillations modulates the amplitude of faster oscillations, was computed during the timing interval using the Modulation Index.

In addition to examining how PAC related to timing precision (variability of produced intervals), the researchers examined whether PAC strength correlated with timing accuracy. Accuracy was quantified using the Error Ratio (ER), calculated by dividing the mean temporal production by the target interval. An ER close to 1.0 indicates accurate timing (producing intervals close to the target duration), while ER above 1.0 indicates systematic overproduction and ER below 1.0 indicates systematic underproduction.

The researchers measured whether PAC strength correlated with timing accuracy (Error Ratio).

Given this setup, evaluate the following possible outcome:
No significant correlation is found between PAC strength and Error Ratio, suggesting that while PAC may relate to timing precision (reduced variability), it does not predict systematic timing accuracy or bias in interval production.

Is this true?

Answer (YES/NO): NO